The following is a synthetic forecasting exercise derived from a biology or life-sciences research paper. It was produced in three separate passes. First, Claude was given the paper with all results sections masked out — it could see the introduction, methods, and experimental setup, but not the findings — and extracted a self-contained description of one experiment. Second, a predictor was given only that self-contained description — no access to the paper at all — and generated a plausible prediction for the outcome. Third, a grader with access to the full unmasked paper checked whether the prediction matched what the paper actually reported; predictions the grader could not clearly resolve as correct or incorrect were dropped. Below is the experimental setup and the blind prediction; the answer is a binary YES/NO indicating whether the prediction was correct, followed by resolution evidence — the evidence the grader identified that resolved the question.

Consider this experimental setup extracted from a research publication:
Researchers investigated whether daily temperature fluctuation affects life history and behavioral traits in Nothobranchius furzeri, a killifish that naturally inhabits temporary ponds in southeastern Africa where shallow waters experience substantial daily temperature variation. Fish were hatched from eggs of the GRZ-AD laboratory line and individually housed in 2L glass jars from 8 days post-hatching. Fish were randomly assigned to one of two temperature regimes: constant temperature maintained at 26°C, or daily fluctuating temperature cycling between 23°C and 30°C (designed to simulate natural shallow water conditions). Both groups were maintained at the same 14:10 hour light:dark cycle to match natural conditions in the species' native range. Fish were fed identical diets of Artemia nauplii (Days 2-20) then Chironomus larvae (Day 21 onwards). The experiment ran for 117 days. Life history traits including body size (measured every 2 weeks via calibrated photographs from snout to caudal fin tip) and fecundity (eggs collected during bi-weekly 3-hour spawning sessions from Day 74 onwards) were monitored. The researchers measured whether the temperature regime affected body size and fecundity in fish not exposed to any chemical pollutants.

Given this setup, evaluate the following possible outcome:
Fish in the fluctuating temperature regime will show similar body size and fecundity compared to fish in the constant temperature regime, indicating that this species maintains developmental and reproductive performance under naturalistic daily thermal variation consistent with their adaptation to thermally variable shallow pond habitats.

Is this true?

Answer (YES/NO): YES